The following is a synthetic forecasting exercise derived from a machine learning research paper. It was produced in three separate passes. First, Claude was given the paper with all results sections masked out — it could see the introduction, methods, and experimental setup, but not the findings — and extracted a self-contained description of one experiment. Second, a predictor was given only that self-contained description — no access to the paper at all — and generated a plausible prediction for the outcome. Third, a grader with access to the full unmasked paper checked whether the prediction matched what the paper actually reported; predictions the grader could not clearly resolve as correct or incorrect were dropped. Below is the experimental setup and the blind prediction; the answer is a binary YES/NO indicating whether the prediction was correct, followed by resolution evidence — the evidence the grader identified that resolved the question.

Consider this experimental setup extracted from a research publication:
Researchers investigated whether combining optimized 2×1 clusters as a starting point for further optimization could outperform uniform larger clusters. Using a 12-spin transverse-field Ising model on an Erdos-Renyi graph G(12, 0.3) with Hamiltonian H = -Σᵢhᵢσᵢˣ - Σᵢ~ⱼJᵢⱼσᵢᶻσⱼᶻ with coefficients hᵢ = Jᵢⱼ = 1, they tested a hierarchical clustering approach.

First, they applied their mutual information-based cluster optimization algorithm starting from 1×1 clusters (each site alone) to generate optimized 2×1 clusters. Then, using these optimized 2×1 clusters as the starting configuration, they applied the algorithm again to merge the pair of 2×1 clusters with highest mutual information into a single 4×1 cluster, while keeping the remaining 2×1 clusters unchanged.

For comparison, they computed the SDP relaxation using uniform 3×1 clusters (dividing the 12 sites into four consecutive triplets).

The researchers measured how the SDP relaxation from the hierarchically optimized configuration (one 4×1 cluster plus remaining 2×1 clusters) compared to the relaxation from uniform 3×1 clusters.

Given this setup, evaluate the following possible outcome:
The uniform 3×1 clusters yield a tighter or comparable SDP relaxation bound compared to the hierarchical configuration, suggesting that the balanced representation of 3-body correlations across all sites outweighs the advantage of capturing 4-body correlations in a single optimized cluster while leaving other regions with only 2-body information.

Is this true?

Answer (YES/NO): NO